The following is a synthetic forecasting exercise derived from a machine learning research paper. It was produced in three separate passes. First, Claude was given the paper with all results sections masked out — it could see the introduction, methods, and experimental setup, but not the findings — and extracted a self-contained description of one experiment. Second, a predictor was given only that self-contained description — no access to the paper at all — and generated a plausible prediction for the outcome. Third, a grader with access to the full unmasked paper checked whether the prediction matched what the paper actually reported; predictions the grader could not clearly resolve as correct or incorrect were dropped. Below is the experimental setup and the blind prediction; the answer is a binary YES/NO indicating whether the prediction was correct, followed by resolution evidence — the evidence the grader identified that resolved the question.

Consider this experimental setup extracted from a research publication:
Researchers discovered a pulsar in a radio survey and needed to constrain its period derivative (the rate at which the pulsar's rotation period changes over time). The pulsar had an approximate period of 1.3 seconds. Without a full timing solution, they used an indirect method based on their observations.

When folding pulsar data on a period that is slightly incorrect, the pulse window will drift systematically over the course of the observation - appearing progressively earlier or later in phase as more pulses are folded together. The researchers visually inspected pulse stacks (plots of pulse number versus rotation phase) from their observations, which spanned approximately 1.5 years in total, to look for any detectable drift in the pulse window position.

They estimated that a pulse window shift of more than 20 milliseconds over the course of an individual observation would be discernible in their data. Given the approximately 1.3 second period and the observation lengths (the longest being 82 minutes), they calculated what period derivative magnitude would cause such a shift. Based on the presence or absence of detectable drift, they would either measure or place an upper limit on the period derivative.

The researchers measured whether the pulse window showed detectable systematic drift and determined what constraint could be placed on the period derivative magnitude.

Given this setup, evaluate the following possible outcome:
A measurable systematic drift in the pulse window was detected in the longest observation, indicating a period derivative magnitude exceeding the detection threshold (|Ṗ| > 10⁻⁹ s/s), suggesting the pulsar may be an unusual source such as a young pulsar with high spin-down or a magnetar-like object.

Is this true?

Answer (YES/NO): NO